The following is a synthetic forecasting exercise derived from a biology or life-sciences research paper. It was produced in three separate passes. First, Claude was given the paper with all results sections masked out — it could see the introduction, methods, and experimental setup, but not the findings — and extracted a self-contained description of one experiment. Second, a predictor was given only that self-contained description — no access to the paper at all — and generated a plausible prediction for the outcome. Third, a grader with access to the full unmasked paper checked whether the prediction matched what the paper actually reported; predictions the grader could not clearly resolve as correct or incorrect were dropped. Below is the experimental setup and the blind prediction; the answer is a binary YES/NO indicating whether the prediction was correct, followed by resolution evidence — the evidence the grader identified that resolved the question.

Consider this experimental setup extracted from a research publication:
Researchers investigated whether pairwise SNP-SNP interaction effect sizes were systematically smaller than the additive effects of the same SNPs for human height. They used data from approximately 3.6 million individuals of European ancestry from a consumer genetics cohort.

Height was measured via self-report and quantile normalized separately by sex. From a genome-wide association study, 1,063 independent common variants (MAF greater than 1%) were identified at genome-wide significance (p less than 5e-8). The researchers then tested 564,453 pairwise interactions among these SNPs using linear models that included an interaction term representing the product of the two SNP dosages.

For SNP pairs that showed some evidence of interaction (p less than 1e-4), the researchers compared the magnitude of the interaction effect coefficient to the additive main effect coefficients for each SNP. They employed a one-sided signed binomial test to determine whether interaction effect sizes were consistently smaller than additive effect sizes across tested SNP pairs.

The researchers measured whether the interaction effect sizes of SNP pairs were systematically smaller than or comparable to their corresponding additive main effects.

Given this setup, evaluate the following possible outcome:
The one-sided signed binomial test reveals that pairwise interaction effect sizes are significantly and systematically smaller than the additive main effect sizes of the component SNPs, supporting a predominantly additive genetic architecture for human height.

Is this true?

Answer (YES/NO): NO